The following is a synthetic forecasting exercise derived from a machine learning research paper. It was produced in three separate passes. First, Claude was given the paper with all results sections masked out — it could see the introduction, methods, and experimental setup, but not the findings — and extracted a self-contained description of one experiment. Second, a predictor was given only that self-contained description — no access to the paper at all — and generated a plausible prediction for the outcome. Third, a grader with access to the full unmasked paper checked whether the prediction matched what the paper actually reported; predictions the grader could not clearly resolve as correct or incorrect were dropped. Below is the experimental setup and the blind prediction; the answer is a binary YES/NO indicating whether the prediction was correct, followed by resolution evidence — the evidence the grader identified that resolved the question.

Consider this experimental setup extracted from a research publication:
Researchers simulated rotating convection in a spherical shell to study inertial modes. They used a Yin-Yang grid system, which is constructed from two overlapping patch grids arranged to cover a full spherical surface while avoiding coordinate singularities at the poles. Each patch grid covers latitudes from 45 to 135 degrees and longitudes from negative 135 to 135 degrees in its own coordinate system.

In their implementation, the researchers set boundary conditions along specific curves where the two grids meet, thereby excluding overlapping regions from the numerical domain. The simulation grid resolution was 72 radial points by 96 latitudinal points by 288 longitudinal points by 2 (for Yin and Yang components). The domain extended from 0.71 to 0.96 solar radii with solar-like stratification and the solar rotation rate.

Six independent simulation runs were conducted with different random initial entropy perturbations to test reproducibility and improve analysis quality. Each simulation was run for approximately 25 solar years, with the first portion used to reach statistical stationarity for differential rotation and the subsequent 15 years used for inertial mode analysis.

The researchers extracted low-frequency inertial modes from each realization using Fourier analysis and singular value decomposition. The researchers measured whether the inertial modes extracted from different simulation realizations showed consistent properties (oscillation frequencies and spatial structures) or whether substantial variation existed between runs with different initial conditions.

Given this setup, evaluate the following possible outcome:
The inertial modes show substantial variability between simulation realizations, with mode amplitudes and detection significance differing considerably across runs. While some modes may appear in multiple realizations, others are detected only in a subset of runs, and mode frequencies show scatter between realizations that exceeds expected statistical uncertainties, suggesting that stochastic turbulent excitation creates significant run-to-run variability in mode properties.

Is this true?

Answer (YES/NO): NO